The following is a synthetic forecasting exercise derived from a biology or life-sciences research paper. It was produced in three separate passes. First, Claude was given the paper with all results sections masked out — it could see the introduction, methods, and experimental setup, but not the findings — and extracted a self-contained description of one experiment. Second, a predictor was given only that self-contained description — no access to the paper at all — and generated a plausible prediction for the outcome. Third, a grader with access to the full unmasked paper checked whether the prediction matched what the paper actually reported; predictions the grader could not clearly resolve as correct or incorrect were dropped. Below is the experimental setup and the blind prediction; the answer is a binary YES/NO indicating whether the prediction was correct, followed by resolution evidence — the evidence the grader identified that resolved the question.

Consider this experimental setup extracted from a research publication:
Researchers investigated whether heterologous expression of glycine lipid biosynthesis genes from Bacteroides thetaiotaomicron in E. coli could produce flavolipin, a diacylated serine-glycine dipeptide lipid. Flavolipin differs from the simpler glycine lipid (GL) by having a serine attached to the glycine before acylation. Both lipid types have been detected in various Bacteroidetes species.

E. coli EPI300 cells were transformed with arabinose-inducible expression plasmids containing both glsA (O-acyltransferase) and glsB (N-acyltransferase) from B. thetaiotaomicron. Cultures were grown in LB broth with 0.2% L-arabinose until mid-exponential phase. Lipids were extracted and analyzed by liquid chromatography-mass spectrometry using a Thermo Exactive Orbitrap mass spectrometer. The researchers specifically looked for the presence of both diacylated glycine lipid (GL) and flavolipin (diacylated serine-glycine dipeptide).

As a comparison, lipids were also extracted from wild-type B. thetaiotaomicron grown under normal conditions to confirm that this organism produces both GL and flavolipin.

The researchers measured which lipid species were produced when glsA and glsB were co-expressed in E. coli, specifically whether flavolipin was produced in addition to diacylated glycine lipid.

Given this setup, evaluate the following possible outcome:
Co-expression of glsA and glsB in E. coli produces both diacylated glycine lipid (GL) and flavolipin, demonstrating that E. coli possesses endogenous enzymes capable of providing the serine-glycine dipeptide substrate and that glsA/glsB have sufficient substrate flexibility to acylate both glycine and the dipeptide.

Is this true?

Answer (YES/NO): NO